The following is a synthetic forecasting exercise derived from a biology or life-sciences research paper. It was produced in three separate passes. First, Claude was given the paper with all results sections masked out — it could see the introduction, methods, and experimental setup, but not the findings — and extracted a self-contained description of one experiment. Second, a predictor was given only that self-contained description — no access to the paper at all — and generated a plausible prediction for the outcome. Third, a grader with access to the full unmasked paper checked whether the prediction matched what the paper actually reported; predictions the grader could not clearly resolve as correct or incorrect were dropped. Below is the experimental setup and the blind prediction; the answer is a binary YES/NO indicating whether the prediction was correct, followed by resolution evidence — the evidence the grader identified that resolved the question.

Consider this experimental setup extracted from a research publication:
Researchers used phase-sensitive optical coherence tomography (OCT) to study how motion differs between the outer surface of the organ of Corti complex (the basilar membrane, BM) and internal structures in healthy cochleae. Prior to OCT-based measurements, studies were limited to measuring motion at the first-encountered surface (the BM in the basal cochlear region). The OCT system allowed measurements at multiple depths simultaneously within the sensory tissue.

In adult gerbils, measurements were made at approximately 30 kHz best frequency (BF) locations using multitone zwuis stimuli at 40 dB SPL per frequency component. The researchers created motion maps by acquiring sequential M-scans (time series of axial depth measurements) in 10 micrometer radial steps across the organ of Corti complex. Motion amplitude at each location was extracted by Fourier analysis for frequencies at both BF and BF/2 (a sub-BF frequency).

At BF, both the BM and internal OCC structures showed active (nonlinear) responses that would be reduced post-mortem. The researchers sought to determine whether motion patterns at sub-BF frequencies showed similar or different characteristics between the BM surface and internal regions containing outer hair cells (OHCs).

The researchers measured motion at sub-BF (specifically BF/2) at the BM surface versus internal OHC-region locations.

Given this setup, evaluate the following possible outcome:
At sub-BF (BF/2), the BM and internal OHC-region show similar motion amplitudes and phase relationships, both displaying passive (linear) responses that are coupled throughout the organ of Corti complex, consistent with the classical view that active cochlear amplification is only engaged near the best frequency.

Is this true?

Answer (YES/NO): NO